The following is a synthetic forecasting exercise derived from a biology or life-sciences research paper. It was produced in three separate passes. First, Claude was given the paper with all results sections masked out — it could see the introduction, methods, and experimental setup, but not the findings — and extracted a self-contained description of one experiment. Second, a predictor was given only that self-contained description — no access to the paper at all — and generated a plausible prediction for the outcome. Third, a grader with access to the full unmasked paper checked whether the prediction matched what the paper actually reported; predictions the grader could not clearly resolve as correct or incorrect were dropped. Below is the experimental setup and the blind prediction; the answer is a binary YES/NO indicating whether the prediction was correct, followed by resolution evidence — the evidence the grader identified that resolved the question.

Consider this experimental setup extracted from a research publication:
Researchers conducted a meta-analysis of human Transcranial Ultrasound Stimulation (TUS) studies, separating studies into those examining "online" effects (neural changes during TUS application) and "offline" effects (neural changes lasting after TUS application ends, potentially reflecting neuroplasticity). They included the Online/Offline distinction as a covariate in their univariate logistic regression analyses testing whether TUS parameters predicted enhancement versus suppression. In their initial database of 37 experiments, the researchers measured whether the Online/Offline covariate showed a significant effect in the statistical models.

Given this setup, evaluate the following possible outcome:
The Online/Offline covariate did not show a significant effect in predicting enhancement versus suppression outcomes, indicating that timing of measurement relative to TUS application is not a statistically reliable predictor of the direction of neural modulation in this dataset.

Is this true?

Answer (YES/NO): YES